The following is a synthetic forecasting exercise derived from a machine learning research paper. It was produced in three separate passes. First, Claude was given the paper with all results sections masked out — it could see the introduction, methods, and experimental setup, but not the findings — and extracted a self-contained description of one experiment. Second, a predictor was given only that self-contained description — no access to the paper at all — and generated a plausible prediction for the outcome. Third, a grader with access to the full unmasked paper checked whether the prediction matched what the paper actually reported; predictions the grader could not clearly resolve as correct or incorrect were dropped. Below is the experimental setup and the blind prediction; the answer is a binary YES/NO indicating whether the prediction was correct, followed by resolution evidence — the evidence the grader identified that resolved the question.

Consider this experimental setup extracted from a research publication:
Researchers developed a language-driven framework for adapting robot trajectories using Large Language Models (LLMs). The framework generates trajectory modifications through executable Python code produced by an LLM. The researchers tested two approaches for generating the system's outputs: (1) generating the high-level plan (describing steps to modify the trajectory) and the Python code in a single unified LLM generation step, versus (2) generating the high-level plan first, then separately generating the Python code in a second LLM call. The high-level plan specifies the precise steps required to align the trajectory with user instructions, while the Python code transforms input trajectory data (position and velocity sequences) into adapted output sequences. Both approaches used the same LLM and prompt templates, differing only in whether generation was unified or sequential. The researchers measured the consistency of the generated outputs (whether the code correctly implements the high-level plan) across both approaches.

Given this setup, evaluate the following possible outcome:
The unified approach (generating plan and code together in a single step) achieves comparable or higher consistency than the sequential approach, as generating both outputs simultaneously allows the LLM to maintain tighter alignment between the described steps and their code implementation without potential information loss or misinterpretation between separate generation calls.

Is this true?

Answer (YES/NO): YES